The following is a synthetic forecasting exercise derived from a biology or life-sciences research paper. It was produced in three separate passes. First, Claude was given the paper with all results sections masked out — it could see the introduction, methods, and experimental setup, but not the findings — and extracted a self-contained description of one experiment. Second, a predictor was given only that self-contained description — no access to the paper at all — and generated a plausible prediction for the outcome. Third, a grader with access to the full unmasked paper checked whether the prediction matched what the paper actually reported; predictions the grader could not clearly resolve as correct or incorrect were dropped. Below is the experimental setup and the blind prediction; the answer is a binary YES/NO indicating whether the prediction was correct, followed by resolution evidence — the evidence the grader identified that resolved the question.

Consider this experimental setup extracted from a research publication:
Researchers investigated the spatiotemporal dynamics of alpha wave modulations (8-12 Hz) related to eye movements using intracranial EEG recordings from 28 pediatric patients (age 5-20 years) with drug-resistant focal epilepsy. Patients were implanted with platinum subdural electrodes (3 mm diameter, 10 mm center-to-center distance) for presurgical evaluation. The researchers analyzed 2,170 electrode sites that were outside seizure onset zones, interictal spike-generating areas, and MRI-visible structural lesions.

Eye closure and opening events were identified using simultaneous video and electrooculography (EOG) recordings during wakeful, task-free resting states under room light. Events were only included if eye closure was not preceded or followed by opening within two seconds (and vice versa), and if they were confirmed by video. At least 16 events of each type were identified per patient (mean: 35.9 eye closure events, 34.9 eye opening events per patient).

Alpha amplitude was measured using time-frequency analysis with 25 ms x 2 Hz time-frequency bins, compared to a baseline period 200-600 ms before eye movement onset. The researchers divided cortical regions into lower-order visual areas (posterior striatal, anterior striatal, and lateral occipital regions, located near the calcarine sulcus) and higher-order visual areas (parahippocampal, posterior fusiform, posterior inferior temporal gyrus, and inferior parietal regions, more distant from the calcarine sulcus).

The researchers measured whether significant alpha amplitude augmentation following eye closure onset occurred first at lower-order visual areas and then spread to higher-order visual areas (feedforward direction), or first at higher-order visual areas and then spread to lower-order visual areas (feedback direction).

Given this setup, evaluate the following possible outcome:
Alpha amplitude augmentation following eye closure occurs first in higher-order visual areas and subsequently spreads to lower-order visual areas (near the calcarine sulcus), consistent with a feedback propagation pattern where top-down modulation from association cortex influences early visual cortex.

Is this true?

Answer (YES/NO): NO